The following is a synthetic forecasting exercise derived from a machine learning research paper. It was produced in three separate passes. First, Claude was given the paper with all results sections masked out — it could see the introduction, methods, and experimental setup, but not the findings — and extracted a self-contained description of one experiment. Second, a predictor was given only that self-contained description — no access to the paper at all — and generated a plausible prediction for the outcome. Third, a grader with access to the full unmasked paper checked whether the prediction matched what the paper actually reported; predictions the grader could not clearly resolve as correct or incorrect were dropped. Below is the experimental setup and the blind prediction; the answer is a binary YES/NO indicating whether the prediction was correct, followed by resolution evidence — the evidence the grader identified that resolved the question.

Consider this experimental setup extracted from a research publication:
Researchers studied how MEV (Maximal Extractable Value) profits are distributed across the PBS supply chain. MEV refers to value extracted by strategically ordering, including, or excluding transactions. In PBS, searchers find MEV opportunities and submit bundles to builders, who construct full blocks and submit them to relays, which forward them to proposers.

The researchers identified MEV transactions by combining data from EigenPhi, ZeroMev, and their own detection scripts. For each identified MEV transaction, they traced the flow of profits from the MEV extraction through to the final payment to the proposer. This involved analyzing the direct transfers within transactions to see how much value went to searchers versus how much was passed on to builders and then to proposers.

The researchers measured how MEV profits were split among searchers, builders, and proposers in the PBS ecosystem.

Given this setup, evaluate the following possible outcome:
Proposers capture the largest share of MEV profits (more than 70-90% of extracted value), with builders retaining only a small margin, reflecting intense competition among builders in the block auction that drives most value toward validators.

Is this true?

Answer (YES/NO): YES